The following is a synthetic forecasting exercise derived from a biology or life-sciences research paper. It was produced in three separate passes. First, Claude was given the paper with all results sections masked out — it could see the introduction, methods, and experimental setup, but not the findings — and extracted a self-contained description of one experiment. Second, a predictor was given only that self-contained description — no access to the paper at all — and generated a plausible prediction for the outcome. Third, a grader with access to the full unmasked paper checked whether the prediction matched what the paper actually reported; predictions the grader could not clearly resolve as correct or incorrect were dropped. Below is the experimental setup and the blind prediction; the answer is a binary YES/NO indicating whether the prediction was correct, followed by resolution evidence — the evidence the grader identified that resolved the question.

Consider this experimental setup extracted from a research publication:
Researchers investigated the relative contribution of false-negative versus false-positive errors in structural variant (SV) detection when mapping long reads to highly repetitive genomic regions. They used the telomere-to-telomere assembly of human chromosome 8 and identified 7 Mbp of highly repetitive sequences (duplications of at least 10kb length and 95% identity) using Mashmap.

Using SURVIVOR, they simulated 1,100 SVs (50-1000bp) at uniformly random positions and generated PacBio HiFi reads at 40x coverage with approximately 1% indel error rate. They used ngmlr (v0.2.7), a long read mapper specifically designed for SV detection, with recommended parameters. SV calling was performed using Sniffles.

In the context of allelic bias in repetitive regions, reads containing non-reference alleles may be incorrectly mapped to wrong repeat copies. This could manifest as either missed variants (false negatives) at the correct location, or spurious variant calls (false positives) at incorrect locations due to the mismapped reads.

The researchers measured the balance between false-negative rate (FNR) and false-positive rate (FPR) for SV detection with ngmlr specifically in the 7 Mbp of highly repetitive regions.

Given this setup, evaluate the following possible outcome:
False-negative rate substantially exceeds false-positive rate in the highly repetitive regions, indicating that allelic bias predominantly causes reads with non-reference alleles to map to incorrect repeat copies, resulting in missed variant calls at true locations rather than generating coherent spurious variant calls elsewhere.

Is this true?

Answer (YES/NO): YES